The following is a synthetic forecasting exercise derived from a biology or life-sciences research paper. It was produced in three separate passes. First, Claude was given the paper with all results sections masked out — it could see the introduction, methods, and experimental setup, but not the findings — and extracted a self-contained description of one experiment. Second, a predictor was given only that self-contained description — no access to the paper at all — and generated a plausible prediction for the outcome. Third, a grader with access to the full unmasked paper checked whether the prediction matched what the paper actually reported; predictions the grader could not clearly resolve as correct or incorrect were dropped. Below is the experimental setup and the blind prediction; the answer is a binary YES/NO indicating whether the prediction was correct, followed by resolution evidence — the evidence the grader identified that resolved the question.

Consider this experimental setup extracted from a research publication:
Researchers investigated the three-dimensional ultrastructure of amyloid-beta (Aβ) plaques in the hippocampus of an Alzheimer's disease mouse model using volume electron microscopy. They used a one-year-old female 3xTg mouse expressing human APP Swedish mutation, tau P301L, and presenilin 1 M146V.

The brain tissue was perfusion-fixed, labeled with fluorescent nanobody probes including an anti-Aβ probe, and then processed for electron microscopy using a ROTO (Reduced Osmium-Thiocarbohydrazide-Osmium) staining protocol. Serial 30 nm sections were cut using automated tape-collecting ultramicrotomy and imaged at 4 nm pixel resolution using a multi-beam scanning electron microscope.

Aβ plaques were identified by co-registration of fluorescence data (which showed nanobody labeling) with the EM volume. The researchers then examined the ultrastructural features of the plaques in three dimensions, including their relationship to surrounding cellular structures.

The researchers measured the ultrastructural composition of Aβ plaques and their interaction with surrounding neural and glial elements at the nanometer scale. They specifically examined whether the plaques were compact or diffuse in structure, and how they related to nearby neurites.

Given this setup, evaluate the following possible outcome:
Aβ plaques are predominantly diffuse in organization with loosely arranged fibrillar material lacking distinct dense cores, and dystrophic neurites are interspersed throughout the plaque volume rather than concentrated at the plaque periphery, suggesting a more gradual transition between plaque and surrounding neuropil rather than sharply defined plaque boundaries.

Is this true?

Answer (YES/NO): NO